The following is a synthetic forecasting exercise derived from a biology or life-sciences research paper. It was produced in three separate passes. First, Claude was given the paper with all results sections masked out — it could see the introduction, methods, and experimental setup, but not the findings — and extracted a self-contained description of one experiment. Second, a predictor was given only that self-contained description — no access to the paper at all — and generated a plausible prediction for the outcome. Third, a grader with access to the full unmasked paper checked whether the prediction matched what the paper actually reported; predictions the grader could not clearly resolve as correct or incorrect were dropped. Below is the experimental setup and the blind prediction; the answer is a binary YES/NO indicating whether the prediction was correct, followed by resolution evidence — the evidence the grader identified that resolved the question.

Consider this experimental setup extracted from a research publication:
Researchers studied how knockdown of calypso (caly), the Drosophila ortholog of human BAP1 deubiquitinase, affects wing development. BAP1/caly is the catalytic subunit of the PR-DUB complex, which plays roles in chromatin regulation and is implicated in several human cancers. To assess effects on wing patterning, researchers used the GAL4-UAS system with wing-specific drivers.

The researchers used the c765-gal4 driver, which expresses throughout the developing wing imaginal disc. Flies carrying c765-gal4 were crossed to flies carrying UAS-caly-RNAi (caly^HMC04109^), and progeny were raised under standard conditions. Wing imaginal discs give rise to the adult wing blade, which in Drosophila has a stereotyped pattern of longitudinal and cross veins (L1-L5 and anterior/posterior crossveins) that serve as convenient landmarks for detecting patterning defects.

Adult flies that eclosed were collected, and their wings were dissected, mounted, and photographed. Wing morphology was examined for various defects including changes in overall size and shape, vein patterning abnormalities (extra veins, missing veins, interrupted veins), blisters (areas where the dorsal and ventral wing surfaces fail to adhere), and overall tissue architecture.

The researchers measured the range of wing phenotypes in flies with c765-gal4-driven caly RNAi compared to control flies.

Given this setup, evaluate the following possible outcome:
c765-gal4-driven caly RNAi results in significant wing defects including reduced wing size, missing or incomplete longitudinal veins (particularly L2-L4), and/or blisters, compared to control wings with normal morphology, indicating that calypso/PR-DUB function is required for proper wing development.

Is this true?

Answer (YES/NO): NO